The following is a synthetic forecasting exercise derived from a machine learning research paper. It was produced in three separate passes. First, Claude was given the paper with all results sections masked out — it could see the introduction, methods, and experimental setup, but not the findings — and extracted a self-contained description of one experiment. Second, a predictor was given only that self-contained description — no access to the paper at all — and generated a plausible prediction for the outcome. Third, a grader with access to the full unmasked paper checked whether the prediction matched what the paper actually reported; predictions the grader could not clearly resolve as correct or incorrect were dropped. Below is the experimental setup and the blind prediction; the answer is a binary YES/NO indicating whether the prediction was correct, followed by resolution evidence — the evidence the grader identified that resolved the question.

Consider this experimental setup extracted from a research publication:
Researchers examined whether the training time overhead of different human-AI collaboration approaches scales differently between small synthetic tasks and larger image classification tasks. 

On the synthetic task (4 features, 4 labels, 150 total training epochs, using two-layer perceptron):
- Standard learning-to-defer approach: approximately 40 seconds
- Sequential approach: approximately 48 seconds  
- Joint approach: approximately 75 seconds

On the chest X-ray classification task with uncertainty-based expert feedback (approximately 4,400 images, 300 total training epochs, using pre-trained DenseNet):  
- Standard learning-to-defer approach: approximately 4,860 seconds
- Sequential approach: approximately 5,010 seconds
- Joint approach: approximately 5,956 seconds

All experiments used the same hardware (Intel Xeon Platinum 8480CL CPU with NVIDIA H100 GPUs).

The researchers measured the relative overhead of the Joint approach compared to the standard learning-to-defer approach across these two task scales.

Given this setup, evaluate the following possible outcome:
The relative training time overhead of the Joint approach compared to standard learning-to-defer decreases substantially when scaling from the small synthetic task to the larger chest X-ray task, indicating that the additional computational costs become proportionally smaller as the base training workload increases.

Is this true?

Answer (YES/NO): YES